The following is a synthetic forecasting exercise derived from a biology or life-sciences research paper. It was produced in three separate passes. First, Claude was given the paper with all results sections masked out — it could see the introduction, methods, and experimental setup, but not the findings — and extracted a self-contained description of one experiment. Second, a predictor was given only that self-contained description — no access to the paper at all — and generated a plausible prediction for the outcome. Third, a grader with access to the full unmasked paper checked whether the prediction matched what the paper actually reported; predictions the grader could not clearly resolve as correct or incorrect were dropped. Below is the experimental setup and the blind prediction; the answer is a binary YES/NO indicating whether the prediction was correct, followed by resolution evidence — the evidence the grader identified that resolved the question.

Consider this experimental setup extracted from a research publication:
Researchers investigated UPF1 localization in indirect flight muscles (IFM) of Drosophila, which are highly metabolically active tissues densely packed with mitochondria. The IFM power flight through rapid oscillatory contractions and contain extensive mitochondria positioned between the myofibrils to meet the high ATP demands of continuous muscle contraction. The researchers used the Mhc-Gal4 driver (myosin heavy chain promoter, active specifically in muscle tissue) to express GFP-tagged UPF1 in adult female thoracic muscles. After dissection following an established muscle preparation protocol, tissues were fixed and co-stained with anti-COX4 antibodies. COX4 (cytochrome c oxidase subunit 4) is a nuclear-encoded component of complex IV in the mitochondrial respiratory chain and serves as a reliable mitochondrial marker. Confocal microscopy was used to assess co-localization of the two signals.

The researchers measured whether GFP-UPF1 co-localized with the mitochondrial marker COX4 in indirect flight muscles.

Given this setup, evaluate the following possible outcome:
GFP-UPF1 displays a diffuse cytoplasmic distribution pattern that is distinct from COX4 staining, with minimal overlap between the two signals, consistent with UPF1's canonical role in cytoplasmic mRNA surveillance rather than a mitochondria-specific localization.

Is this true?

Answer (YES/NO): NO